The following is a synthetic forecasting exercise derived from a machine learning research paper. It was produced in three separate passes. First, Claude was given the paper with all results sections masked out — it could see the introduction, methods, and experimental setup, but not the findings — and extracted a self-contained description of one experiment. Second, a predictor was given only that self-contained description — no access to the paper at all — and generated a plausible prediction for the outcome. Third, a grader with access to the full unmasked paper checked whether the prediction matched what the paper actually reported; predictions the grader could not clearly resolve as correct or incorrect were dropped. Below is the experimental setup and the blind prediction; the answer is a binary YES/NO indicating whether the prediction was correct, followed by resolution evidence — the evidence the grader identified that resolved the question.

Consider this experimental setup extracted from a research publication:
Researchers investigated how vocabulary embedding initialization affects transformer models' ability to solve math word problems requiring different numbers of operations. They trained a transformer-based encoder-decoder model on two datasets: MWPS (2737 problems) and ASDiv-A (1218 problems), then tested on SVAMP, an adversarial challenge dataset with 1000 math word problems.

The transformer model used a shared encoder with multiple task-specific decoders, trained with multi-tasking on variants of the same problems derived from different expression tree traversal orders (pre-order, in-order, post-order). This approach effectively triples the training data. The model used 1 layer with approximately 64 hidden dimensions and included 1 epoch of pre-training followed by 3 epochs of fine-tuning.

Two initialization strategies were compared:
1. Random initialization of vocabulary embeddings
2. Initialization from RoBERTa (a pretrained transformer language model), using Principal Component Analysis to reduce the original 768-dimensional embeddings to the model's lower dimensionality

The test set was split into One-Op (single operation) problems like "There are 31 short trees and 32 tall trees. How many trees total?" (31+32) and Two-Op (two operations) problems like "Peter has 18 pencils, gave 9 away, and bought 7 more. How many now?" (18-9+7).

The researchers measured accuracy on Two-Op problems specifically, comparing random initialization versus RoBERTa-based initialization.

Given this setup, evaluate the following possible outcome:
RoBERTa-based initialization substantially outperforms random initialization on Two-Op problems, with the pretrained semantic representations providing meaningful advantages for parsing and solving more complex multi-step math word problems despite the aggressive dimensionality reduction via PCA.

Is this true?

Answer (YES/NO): NO